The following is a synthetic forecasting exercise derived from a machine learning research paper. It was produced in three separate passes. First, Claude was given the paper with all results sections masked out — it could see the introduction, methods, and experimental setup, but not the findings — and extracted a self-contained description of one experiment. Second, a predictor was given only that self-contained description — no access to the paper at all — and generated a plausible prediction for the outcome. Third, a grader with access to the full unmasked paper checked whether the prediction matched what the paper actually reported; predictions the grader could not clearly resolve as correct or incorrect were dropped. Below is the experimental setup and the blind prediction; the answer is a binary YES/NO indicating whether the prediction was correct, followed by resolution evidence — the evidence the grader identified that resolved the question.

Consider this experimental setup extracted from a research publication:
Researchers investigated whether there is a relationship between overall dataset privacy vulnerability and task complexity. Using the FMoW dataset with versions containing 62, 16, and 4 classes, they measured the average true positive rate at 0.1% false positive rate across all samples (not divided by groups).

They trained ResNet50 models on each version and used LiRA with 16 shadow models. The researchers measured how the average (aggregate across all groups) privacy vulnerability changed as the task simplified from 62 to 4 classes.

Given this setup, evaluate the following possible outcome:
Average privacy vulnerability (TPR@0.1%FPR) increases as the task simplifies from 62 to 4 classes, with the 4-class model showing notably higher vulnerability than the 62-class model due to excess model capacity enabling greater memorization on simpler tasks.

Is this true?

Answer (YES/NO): NO